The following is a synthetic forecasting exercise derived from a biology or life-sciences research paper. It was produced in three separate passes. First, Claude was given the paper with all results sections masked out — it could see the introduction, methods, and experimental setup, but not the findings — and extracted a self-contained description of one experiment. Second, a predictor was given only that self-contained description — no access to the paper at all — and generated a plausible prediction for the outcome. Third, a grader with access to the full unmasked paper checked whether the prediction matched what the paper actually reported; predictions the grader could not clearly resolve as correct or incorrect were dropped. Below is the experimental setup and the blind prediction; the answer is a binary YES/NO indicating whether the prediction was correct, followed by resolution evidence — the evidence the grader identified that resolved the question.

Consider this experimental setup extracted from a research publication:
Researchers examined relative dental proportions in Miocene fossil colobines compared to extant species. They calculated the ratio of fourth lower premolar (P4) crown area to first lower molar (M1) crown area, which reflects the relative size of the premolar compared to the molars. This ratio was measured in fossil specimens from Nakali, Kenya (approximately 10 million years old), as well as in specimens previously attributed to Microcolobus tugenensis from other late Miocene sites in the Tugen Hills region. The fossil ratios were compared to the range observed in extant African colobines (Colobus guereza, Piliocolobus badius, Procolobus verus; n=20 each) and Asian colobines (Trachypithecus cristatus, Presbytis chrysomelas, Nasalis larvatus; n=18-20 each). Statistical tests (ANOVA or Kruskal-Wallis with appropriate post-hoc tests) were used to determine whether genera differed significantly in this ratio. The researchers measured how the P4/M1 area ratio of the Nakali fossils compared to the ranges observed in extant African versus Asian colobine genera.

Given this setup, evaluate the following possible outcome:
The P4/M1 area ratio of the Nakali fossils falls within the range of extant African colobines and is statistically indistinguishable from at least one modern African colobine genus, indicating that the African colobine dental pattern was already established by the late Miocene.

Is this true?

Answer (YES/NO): NO